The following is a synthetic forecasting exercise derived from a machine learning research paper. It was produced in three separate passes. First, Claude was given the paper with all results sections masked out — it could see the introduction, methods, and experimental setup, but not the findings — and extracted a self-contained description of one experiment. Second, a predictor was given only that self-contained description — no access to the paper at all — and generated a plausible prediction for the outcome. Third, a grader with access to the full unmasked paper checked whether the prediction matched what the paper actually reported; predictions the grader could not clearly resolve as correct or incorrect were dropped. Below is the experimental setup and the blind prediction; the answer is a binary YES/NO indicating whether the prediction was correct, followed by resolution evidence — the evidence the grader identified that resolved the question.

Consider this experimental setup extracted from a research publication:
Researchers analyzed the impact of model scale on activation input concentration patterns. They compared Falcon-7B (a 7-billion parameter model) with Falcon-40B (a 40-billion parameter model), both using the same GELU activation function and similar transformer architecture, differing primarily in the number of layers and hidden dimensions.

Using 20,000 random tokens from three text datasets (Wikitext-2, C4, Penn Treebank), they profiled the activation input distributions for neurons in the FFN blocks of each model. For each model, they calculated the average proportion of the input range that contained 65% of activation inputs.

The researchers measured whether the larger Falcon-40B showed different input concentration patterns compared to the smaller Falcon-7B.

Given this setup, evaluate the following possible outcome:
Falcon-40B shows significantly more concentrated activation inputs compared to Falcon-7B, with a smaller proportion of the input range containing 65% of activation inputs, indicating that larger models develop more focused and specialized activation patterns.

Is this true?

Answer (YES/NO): NO